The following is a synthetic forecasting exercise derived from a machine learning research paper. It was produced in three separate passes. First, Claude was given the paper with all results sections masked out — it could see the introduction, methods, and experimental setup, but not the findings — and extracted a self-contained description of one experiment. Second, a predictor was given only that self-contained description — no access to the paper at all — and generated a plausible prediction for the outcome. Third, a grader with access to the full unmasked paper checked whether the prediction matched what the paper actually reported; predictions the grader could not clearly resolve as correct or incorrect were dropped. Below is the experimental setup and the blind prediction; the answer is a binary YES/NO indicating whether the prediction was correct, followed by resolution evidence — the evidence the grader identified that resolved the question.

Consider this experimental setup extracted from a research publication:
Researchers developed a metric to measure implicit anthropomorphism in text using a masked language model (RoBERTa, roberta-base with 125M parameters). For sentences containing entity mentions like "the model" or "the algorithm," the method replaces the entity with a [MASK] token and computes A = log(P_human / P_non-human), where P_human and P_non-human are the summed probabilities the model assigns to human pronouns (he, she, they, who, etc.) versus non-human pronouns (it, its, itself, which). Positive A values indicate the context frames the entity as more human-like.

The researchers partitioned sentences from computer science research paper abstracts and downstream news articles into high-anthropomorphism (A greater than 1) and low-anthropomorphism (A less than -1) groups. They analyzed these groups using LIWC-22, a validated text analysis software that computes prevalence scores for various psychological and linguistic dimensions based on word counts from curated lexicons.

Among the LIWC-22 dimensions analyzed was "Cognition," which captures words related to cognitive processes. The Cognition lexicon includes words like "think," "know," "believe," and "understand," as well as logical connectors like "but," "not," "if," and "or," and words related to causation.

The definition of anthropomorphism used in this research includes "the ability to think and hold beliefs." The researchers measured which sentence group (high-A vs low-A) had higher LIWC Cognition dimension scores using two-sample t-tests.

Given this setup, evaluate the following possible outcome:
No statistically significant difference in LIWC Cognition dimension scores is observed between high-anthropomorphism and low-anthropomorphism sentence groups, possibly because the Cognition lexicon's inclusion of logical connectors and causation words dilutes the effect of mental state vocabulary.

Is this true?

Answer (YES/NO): NO